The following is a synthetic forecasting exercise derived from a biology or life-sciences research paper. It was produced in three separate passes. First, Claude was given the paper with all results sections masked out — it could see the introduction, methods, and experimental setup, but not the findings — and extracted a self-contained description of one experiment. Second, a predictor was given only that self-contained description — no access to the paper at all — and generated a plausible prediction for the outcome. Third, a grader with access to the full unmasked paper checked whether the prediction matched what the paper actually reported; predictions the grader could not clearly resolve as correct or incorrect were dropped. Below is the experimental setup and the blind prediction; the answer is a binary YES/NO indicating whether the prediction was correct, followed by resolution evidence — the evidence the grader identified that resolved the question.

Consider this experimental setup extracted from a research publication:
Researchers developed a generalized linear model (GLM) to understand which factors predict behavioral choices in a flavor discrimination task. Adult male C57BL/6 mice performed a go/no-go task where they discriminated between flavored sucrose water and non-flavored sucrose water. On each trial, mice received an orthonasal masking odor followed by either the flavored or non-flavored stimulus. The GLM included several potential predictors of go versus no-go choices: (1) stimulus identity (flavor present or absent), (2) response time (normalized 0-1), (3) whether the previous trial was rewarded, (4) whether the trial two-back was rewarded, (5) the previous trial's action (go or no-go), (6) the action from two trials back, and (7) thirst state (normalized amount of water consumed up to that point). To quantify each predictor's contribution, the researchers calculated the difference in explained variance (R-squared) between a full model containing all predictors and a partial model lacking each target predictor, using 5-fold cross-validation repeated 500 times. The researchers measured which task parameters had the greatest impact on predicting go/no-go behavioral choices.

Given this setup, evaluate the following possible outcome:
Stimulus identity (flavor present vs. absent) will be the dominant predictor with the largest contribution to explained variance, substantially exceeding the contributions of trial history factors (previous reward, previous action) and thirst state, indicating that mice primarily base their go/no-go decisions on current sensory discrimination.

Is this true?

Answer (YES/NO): YES